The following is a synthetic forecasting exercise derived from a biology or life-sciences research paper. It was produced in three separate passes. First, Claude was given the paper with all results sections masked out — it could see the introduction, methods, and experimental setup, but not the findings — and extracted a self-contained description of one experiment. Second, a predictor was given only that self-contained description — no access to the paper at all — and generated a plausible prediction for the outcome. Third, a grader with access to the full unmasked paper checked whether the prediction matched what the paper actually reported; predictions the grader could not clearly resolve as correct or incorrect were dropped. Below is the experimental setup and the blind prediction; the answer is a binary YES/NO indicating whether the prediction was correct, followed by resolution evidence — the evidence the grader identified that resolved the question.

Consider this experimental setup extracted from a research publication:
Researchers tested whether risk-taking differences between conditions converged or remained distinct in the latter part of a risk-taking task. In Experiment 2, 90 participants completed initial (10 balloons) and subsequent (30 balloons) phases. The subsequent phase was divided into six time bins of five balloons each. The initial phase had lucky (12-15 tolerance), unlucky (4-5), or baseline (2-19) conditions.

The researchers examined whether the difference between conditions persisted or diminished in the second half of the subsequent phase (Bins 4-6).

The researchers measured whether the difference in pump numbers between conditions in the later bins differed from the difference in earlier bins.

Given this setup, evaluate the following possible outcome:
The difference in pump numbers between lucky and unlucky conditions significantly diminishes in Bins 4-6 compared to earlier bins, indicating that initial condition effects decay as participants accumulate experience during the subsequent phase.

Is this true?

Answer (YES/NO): NO